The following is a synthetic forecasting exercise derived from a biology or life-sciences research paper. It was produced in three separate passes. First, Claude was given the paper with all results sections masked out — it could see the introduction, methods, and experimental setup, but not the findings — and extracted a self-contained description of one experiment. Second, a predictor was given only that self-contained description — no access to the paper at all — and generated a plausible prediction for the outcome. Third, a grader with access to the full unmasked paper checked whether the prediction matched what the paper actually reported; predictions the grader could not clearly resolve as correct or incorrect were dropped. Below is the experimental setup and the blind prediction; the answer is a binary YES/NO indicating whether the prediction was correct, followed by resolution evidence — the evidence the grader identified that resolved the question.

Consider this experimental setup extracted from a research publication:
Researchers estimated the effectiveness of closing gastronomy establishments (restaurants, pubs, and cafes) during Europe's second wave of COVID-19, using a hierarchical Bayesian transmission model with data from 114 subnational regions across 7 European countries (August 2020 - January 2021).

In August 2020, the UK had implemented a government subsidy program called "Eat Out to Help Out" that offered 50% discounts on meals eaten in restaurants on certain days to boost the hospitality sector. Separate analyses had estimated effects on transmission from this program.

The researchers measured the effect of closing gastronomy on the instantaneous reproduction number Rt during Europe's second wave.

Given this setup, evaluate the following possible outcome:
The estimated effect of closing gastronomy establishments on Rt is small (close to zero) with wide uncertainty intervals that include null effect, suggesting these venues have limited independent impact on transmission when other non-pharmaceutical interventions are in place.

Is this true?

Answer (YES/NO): NO